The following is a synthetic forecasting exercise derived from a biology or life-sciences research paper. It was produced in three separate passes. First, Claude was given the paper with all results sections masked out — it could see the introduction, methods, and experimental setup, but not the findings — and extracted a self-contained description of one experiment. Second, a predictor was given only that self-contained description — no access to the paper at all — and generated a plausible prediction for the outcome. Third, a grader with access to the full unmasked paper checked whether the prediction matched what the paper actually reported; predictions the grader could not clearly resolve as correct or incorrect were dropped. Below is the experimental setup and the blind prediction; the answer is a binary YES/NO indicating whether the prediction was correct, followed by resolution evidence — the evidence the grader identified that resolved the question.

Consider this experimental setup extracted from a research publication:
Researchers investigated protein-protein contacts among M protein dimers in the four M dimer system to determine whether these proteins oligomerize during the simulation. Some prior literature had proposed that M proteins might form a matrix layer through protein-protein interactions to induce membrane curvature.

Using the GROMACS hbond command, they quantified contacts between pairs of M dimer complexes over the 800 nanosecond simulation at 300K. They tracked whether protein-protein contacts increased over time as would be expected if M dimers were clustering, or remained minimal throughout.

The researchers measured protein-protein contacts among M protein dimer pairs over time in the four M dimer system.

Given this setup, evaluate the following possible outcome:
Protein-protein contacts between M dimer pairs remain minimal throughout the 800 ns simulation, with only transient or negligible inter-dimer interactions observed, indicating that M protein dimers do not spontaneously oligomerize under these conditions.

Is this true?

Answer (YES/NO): YES